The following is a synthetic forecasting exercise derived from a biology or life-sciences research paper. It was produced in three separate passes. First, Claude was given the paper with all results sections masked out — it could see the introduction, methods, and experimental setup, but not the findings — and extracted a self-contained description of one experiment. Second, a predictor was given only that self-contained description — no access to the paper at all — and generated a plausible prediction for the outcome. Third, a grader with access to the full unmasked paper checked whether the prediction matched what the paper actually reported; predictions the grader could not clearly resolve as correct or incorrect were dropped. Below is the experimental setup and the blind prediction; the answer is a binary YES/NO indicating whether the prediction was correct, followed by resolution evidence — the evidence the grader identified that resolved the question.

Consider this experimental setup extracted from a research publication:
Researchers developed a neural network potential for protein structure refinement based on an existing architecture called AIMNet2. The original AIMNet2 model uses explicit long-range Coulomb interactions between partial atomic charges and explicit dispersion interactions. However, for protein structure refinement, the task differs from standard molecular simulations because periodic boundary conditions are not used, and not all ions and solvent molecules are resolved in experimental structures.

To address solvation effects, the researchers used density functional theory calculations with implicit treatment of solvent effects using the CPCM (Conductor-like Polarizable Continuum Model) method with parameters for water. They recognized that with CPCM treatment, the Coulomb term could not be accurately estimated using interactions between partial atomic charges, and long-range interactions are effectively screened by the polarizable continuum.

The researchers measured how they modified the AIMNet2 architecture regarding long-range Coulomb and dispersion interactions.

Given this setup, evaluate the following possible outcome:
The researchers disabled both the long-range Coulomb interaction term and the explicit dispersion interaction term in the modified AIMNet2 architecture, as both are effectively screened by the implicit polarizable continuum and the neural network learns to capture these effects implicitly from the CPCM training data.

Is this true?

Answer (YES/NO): YES